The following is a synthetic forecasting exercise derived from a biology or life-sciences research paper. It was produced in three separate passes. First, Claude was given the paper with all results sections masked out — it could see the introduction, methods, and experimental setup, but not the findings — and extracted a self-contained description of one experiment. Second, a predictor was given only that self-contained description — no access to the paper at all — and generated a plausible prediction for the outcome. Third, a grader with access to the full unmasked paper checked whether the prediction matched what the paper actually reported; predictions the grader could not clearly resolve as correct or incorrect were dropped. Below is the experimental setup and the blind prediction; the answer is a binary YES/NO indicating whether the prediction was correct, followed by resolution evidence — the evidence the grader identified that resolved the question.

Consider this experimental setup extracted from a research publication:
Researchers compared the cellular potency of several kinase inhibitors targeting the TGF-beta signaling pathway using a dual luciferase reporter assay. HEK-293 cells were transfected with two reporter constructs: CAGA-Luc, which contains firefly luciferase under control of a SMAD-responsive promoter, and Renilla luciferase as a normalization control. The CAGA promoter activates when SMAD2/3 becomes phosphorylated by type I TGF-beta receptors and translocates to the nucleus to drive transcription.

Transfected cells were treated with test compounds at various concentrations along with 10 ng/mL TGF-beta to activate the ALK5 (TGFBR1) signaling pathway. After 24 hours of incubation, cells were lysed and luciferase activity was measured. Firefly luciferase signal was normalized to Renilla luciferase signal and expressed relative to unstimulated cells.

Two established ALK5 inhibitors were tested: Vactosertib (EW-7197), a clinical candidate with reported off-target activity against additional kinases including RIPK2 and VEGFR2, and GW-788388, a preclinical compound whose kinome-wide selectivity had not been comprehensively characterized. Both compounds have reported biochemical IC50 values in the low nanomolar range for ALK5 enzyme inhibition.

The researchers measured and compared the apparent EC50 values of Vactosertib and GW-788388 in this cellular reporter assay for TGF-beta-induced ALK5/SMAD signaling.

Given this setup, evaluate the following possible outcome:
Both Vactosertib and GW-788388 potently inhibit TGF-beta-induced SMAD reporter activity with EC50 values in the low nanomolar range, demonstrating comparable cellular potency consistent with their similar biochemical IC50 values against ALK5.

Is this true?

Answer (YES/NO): NO